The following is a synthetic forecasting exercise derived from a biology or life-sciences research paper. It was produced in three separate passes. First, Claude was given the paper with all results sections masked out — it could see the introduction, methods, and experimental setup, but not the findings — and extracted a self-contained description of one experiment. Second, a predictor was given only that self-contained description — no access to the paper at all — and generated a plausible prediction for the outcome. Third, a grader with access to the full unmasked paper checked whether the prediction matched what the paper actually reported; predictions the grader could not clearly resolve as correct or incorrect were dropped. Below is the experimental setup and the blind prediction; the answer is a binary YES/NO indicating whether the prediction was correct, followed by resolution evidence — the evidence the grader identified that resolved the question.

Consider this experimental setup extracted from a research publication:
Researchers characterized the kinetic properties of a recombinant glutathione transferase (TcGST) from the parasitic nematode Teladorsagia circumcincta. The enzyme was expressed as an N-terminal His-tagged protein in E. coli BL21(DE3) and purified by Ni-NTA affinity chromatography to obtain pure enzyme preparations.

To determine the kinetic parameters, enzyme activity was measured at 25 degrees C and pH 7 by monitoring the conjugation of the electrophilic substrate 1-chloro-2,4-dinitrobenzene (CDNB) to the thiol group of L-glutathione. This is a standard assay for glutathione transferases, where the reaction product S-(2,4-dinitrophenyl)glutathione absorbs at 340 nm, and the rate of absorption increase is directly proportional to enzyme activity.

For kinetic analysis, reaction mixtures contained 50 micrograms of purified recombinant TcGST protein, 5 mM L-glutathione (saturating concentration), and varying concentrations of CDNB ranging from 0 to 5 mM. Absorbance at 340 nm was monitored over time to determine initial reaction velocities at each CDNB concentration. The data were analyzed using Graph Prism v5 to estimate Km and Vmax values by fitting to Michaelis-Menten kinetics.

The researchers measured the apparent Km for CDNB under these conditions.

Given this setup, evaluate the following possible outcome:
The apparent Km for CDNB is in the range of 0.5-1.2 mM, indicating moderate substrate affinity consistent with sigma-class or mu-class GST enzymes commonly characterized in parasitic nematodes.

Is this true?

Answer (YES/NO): NO